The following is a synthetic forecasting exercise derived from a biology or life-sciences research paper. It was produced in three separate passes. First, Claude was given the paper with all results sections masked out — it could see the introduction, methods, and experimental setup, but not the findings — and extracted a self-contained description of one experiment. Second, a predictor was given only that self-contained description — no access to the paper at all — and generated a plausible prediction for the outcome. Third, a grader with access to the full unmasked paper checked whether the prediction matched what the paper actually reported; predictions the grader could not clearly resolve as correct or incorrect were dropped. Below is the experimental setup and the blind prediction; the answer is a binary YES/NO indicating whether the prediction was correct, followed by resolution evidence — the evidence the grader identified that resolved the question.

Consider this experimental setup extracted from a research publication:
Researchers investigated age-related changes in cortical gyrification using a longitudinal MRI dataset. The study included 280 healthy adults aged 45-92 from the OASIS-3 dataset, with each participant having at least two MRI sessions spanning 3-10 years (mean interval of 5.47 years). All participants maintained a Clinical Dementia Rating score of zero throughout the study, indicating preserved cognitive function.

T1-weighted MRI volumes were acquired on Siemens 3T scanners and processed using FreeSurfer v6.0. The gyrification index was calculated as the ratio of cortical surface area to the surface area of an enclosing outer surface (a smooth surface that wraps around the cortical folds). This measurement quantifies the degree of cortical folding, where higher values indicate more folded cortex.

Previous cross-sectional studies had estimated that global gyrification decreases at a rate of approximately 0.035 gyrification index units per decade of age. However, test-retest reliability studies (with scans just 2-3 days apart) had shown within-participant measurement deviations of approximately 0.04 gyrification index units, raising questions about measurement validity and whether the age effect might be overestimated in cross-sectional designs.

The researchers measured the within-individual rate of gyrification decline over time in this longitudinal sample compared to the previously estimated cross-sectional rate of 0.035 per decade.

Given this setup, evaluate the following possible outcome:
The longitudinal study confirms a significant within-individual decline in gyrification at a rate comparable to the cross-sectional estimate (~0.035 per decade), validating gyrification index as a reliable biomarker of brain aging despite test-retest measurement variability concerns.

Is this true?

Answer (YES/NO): YES